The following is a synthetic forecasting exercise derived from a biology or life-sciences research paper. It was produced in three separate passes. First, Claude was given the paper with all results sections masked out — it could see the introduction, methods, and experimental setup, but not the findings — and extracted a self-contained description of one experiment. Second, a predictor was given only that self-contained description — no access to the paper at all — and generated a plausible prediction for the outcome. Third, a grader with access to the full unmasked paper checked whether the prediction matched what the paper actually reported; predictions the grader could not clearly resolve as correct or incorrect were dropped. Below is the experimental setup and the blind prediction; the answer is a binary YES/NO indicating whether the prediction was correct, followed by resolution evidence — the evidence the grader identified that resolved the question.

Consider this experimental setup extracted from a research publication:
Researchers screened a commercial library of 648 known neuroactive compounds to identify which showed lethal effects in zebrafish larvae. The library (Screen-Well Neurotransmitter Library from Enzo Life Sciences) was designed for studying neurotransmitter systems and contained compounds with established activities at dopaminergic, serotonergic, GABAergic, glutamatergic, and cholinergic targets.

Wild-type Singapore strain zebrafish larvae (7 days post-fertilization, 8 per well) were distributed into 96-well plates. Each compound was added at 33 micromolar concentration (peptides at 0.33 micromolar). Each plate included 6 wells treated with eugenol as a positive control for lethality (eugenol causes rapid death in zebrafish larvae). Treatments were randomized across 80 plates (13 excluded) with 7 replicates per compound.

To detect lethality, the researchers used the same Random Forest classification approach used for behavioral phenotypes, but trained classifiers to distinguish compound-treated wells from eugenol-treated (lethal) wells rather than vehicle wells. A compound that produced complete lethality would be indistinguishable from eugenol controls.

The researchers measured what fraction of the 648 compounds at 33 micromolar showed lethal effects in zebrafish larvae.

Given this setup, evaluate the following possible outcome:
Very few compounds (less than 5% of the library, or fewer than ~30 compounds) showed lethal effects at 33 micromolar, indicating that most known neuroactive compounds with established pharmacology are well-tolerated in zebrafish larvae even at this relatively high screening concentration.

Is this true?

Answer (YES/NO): YES